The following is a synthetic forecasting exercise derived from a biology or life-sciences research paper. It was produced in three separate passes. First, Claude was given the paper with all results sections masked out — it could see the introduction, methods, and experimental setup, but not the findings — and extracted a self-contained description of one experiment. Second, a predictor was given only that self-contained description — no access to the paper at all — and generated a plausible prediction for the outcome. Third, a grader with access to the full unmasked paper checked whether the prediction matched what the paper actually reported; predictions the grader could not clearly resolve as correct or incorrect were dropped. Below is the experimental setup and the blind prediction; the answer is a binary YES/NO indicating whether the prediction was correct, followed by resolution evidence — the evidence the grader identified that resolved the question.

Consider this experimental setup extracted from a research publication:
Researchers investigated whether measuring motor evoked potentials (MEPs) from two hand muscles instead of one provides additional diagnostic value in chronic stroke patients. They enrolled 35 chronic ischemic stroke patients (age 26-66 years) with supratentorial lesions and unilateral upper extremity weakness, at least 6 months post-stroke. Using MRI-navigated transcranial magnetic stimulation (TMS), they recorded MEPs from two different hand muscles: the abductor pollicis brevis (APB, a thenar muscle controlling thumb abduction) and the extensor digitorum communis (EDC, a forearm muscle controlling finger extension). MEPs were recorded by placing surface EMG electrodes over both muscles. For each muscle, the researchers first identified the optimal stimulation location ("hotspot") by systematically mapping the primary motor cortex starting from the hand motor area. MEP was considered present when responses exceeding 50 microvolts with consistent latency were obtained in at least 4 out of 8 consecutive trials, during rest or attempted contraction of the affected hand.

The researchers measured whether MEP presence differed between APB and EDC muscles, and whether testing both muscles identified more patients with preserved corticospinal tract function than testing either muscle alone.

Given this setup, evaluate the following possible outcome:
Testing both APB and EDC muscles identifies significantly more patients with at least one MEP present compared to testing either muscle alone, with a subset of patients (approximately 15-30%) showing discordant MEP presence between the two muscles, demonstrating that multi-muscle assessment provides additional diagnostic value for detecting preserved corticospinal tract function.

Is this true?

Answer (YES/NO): NO